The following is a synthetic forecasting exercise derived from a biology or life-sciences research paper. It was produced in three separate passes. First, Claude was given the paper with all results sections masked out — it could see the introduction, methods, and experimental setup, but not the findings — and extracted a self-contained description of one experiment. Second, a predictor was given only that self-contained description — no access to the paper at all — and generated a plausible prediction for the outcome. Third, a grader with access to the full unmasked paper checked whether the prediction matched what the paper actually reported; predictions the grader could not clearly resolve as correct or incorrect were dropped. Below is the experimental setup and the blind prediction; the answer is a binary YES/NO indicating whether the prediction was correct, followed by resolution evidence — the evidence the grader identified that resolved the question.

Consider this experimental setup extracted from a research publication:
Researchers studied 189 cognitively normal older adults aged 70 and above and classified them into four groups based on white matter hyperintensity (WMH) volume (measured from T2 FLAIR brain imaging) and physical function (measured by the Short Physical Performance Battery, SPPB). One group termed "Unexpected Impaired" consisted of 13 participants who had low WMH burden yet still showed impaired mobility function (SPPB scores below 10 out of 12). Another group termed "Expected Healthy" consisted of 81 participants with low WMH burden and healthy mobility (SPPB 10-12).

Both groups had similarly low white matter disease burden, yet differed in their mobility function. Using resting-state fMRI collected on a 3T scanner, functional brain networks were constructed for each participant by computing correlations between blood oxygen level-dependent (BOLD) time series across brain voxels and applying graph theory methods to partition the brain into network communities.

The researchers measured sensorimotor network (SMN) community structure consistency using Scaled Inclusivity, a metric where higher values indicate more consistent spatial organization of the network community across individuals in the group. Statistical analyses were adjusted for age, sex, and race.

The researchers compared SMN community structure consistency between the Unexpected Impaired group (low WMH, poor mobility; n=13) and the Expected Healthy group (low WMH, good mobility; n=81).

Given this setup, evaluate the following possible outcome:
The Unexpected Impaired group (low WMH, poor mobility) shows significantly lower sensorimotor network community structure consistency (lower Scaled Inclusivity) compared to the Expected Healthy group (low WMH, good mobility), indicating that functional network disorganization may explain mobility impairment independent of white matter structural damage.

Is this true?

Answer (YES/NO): YES